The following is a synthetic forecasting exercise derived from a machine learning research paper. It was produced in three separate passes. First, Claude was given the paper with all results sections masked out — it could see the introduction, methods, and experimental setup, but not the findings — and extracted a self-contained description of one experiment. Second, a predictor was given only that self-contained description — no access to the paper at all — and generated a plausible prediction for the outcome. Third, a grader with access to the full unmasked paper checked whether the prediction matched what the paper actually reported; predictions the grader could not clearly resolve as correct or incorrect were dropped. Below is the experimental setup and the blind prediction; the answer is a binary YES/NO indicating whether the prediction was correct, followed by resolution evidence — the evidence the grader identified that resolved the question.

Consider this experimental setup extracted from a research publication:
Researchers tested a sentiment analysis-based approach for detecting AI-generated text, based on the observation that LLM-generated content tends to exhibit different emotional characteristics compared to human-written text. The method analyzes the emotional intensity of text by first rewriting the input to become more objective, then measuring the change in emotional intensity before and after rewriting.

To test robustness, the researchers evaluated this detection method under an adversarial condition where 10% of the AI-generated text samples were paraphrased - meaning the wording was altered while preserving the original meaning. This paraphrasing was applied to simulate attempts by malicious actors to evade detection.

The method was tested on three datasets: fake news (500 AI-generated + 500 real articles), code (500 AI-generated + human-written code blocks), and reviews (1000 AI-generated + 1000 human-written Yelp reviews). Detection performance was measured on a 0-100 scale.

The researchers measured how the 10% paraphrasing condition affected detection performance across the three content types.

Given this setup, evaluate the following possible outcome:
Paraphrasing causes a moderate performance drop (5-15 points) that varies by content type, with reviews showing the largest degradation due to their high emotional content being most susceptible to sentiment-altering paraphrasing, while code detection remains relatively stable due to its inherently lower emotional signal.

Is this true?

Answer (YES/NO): NO